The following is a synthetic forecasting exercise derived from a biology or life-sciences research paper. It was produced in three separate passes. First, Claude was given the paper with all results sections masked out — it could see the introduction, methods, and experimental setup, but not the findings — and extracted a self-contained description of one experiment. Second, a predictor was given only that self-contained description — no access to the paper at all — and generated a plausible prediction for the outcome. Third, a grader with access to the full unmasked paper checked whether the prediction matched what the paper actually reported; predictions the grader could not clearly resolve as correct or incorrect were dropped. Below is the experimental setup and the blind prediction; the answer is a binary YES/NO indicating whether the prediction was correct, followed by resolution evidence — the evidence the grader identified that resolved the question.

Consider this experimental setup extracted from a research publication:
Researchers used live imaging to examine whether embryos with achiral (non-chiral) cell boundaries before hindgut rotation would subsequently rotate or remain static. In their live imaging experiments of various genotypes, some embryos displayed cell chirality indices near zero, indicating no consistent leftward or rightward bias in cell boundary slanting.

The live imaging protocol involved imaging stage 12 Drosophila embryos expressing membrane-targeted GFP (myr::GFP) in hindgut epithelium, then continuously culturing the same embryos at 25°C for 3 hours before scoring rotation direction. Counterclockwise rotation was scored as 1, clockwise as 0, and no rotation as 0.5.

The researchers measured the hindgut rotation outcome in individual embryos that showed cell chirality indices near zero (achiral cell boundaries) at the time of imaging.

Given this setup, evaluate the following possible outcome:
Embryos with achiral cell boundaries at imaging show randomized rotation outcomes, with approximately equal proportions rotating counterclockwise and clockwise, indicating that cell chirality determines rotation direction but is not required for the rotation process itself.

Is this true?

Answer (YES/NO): NO